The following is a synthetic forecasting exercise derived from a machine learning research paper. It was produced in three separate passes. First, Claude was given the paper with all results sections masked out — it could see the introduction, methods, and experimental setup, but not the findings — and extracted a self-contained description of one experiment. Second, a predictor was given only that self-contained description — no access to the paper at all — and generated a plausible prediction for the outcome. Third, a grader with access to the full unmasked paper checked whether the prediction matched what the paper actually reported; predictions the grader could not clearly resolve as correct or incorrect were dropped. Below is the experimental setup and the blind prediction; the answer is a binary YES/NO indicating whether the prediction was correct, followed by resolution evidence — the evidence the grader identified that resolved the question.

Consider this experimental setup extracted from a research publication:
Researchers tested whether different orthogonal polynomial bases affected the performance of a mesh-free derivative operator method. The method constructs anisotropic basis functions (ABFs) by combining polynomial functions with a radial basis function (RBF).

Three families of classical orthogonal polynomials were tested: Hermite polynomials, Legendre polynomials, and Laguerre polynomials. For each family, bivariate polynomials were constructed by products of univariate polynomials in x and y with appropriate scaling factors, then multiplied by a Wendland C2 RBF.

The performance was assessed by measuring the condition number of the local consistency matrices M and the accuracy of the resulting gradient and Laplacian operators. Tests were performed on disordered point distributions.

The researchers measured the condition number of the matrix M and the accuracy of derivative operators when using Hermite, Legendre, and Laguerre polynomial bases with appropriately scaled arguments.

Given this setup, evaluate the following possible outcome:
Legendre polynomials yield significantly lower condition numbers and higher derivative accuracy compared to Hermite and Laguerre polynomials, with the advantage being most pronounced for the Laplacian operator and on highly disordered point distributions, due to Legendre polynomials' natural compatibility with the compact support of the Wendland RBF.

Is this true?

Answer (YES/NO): NO